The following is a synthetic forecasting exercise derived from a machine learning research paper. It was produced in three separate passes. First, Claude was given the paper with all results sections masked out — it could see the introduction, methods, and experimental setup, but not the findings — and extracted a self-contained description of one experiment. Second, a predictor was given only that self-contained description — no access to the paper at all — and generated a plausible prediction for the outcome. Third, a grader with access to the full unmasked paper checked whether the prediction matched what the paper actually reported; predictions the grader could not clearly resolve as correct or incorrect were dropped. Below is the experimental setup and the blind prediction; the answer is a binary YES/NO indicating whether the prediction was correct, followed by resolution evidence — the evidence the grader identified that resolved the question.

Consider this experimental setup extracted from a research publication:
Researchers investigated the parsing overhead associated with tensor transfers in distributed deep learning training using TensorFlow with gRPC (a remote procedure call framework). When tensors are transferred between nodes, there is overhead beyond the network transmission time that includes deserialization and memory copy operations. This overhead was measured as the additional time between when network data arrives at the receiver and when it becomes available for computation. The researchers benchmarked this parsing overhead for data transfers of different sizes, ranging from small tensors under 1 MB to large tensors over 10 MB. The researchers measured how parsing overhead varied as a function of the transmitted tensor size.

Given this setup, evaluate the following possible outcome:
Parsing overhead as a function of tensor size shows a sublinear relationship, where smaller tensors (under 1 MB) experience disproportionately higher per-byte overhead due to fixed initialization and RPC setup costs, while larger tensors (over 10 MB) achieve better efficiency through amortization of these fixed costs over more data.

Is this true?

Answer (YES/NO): NO